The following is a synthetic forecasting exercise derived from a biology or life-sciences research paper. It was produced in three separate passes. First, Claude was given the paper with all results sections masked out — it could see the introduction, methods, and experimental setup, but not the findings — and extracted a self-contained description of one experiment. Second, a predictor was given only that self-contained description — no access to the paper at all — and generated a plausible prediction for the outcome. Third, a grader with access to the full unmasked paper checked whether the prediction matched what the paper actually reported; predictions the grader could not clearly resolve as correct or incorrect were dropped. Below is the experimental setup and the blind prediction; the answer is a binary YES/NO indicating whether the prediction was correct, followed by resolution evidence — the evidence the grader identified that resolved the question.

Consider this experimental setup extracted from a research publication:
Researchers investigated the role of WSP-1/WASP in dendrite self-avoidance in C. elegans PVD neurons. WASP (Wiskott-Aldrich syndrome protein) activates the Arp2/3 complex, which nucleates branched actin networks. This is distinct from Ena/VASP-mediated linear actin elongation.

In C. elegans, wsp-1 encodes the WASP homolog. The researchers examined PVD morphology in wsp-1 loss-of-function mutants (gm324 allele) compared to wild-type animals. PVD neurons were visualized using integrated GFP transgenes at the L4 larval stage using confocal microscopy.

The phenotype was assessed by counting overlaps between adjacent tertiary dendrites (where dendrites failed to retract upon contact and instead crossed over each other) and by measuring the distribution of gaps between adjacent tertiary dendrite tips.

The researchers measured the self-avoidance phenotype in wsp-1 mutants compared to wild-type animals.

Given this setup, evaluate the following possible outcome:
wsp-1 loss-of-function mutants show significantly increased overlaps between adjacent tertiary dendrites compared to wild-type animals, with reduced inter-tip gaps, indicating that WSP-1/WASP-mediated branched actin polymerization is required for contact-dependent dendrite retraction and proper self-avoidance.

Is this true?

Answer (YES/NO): NO